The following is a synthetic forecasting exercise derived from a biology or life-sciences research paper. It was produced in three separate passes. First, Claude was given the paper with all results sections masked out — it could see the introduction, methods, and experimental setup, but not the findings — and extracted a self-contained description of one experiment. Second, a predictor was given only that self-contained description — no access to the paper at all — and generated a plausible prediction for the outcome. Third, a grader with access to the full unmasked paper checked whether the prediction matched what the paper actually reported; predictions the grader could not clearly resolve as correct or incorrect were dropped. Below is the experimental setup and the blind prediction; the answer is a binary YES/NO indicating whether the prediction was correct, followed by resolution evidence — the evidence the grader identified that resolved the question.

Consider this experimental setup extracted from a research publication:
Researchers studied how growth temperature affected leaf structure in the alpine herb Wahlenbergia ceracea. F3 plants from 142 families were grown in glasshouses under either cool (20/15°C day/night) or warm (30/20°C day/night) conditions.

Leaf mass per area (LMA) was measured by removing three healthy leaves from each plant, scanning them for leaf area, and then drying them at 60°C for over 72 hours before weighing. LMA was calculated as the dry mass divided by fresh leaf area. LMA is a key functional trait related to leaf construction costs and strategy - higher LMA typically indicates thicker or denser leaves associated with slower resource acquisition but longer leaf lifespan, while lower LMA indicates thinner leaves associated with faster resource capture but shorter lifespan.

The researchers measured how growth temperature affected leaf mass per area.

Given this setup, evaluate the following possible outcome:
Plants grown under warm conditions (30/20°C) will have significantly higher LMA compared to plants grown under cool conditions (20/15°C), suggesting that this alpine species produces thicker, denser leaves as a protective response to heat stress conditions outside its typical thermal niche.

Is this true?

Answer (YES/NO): YES